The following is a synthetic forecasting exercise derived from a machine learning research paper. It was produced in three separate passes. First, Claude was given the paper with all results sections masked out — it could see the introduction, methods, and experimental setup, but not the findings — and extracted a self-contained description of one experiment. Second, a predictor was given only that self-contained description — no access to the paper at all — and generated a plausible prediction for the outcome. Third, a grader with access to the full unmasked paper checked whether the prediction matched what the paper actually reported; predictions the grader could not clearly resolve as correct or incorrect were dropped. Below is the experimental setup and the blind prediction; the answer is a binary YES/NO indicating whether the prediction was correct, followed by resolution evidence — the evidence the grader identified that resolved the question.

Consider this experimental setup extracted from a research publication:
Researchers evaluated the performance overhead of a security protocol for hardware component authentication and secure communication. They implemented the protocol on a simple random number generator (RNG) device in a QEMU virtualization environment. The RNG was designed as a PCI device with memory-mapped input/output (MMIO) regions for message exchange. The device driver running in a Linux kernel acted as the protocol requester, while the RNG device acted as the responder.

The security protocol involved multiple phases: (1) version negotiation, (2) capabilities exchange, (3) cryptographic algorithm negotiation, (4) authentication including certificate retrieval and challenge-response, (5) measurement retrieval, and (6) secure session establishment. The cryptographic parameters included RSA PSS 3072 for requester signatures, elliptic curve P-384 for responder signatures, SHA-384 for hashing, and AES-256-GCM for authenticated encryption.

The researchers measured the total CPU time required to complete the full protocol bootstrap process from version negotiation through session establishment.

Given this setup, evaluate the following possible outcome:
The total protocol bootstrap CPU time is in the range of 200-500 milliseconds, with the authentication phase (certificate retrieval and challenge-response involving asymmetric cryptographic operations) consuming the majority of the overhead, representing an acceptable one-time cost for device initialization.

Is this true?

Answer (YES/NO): NO